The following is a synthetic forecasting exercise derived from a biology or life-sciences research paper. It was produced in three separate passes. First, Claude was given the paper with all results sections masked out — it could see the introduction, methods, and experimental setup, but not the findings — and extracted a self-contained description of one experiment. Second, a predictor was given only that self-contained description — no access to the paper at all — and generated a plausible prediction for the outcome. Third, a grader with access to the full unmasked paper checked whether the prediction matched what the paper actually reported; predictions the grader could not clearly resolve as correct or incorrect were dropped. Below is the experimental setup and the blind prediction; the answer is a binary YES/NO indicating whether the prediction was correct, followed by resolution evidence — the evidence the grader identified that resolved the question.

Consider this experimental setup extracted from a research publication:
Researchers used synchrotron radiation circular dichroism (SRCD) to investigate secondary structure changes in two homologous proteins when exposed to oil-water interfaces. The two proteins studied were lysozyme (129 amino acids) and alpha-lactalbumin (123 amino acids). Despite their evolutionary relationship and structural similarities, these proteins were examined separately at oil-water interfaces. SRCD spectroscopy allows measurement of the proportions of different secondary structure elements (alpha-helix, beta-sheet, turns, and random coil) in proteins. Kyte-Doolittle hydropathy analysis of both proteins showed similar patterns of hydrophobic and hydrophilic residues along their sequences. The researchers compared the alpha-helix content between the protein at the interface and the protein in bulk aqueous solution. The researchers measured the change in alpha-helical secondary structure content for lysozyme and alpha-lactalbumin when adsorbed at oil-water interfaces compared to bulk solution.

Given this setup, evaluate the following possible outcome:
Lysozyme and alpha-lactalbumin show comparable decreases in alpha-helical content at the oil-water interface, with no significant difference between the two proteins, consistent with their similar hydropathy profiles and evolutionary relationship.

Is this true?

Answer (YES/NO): NO